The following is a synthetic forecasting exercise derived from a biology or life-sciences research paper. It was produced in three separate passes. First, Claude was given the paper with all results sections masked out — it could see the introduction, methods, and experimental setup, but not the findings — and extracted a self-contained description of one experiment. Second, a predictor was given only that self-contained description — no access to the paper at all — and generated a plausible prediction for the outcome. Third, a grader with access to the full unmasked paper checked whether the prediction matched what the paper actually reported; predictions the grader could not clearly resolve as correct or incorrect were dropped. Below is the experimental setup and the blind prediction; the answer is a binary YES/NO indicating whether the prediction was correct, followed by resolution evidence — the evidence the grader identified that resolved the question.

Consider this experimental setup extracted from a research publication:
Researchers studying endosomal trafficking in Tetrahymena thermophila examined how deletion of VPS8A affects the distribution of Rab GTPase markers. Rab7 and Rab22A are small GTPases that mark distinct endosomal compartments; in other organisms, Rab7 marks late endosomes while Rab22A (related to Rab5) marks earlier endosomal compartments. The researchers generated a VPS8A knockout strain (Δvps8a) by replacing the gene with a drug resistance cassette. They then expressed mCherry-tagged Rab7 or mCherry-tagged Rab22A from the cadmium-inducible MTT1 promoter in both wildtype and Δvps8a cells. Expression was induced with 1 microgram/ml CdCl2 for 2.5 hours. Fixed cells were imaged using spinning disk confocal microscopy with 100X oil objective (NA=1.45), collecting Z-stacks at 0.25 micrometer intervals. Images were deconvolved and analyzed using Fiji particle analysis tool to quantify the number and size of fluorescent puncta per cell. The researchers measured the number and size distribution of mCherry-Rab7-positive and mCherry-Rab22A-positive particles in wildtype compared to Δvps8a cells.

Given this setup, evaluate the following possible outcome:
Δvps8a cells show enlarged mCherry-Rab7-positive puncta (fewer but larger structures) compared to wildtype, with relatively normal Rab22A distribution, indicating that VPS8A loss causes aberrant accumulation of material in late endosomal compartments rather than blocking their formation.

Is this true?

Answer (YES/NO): NO